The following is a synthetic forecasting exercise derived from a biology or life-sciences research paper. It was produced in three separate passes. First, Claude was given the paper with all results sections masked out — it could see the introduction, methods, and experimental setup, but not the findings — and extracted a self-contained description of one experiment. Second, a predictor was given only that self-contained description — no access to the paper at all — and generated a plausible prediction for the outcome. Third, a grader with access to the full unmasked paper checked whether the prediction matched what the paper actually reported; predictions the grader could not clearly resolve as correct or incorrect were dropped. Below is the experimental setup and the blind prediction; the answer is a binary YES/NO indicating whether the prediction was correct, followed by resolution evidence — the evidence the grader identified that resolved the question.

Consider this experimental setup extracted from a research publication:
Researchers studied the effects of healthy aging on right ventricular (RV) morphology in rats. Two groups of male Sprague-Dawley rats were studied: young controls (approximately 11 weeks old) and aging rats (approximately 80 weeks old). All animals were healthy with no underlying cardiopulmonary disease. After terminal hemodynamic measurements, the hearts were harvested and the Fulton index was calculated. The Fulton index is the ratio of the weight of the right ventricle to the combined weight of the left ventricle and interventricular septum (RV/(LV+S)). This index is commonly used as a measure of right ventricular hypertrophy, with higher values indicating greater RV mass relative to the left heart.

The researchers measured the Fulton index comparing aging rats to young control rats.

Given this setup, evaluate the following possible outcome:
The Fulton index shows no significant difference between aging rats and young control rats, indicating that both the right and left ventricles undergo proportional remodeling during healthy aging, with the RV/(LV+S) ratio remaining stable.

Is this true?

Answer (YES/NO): YES